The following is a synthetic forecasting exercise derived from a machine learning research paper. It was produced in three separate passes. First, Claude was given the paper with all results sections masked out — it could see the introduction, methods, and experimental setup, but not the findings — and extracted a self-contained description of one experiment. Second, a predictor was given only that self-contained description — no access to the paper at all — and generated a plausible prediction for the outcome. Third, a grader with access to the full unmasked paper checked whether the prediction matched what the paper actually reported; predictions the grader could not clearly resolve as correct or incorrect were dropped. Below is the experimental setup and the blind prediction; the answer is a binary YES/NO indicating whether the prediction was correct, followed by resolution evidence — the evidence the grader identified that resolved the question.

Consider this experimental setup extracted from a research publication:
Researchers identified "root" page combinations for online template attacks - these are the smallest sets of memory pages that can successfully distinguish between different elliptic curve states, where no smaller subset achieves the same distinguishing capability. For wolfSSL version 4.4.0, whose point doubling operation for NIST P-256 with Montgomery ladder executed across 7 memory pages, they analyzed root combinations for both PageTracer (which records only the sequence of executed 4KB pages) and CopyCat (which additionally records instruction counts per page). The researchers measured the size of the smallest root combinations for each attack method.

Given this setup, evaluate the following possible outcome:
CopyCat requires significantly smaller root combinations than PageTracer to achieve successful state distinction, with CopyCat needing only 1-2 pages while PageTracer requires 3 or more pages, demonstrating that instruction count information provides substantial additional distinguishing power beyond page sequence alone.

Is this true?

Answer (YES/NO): NO